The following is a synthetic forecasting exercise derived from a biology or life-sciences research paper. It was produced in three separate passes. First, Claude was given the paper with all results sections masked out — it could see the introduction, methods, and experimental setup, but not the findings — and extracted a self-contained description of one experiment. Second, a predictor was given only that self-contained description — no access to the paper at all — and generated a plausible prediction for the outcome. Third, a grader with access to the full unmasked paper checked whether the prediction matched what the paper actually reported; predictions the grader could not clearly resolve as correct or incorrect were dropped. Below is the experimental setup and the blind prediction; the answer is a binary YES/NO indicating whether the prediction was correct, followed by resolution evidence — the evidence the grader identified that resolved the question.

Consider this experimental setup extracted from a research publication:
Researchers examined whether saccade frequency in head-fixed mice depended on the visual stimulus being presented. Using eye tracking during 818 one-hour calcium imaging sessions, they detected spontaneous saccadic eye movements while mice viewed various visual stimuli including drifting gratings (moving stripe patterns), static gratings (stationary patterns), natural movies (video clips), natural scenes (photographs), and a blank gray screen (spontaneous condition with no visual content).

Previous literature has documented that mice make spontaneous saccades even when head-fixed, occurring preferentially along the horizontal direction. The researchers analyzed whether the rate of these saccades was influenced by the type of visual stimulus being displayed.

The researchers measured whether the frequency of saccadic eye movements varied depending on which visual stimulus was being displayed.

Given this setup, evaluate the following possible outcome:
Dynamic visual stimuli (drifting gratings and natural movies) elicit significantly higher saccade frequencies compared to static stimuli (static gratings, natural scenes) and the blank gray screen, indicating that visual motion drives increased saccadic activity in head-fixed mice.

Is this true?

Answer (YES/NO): NO